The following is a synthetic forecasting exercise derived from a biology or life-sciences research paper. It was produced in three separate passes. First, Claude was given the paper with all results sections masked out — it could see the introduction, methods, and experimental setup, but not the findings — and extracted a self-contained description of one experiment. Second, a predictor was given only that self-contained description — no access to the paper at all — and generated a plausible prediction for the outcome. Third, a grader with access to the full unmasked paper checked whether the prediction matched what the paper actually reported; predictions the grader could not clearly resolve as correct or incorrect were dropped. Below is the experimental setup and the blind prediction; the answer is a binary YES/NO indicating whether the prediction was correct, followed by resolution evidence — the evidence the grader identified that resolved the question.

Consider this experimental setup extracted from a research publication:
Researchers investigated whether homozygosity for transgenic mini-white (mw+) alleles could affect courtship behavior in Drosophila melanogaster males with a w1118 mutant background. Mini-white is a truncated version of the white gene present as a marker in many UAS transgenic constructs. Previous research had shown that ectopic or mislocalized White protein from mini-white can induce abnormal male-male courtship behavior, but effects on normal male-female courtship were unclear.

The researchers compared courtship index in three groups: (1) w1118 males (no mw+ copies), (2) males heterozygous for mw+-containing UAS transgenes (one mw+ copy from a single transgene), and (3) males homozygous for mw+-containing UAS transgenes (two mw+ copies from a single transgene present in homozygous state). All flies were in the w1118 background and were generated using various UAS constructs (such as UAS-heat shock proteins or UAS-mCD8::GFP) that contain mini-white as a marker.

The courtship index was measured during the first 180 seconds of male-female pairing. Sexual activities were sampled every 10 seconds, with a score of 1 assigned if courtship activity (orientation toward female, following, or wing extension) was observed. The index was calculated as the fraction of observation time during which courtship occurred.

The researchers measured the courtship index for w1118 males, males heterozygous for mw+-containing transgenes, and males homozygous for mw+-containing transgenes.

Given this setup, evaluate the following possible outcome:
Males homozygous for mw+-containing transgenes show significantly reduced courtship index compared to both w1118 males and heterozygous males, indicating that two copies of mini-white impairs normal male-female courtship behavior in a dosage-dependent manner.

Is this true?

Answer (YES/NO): NO